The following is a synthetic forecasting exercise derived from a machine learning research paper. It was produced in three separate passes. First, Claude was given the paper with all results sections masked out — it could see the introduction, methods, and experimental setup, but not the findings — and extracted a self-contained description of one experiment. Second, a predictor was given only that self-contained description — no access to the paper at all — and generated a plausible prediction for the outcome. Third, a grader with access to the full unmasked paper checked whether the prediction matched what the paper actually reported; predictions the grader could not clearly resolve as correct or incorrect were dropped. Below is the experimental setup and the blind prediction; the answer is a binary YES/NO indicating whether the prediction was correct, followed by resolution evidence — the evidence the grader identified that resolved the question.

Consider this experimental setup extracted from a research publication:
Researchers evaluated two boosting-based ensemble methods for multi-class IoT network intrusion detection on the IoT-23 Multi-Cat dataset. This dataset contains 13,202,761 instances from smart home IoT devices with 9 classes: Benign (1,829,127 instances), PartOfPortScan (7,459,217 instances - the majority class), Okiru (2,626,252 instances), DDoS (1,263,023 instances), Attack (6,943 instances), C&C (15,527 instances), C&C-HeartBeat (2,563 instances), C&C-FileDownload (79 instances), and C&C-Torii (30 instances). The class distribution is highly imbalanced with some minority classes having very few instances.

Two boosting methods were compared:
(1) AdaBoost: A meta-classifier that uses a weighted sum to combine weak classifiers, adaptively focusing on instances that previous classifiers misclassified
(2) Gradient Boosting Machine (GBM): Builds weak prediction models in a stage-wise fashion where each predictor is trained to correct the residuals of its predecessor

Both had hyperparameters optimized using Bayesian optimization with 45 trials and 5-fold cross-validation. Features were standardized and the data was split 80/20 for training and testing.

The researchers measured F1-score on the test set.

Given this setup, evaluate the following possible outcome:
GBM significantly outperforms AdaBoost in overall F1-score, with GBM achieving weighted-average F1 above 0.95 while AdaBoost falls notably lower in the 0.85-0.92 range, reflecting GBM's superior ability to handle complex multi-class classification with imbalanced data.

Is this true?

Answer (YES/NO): NO